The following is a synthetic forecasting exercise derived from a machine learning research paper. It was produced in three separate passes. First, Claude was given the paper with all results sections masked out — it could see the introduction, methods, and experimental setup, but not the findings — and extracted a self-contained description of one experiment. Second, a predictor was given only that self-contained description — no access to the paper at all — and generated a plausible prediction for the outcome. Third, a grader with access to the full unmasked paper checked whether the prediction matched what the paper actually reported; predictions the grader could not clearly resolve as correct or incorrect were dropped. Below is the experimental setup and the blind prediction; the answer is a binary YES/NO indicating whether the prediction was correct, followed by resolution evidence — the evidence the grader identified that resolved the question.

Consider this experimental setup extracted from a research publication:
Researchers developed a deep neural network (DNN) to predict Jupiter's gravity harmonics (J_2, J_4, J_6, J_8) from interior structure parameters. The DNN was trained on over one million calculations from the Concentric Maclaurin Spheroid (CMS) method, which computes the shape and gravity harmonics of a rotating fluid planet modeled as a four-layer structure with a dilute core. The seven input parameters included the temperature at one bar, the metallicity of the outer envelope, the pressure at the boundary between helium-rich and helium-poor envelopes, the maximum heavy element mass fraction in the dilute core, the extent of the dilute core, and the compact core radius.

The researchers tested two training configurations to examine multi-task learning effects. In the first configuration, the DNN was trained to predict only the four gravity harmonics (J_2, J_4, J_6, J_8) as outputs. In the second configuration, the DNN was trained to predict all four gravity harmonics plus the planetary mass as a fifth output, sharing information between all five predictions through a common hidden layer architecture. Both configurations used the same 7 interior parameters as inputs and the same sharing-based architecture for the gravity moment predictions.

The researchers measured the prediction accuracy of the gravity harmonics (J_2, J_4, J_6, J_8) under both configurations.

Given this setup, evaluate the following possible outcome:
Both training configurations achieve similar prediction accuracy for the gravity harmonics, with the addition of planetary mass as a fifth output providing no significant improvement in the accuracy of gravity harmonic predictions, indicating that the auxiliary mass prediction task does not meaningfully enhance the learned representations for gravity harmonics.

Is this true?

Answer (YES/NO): NO